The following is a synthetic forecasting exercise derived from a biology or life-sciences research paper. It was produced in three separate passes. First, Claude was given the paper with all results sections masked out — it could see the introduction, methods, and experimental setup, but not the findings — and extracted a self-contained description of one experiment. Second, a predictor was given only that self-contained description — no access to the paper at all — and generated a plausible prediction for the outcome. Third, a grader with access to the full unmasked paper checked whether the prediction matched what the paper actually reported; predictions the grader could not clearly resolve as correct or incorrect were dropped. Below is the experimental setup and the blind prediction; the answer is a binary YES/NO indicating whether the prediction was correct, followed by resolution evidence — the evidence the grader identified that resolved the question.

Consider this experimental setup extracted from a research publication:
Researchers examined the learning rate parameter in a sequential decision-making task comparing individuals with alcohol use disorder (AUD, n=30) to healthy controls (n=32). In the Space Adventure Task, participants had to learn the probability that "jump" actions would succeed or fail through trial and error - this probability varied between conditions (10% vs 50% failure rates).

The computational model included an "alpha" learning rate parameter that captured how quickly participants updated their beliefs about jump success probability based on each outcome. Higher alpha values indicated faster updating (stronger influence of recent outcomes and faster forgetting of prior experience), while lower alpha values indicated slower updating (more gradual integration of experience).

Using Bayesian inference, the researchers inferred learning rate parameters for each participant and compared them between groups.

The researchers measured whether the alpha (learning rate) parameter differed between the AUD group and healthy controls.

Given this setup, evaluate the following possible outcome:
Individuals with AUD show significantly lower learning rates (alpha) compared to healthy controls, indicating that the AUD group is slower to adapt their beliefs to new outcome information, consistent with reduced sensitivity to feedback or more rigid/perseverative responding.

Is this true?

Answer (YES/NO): YES